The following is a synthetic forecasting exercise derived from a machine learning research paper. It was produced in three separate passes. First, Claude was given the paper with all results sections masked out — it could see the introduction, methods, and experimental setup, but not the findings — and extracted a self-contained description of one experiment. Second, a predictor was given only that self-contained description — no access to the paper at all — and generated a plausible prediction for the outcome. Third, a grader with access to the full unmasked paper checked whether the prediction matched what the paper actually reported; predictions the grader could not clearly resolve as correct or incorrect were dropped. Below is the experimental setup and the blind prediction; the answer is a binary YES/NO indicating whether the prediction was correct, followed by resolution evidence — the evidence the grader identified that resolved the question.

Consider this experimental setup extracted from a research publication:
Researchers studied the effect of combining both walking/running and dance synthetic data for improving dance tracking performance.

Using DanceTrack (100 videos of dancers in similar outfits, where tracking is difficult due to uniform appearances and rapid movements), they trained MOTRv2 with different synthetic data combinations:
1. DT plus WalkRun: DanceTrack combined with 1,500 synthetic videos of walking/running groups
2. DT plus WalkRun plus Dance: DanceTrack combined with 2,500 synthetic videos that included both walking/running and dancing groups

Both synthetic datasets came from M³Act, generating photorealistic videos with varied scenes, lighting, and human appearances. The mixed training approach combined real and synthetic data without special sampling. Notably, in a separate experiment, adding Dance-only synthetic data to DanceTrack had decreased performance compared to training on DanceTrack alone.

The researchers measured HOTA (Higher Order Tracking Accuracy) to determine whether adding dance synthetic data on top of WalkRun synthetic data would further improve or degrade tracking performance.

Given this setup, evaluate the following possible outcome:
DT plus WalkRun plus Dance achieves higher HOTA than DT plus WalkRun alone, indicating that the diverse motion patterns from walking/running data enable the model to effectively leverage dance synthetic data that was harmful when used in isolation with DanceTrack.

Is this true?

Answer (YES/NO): YES